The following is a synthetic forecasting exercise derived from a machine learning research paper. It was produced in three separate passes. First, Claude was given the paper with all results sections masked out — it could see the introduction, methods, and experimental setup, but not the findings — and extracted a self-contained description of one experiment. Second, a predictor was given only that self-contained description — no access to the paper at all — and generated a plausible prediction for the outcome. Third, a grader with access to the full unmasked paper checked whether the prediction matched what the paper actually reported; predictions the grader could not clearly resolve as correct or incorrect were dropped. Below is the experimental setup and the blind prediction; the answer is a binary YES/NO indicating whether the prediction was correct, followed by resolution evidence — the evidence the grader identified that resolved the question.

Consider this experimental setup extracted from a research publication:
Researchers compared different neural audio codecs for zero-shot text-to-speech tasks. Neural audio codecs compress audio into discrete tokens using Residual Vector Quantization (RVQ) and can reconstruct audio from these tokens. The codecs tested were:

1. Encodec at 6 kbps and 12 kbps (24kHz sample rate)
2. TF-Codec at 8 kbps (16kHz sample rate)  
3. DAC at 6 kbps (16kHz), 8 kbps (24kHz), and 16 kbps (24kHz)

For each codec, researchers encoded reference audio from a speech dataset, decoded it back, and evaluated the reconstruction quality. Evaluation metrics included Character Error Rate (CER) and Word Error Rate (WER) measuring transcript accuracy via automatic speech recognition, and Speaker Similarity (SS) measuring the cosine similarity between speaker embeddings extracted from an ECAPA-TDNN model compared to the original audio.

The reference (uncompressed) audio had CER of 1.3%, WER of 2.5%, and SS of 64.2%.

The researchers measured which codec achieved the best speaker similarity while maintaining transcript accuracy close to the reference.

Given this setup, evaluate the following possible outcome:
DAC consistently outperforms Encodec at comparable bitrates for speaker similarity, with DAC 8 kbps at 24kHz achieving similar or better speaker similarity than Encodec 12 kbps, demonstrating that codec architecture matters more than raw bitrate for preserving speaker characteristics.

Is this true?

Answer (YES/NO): YES